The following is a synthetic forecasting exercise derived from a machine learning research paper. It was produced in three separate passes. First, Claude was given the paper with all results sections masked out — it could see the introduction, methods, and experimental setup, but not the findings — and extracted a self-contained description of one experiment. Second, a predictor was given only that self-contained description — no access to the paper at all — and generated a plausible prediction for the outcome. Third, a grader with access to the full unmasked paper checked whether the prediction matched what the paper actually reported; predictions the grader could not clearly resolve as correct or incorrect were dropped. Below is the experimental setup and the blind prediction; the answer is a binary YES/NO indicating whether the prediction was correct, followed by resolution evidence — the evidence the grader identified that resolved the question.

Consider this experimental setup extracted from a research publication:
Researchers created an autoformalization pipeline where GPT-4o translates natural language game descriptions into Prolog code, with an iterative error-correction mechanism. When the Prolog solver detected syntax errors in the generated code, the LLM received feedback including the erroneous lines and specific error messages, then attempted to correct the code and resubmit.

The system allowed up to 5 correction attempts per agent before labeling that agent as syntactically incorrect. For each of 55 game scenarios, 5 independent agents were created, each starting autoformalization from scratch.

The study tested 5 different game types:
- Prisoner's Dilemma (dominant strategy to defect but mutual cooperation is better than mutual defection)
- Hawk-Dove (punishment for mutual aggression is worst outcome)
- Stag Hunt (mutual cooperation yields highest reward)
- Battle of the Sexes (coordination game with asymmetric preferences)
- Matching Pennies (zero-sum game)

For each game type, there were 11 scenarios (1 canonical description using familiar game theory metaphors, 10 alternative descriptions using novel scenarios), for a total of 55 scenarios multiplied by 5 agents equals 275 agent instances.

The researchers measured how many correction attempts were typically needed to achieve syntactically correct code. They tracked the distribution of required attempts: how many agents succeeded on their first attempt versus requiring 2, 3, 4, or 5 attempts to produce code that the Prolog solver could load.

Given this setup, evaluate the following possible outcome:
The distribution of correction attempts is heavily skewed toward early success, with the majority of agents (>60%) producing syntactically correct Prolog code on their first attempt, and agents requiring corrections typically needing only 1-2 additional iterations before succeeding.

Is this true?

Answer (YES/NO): YES